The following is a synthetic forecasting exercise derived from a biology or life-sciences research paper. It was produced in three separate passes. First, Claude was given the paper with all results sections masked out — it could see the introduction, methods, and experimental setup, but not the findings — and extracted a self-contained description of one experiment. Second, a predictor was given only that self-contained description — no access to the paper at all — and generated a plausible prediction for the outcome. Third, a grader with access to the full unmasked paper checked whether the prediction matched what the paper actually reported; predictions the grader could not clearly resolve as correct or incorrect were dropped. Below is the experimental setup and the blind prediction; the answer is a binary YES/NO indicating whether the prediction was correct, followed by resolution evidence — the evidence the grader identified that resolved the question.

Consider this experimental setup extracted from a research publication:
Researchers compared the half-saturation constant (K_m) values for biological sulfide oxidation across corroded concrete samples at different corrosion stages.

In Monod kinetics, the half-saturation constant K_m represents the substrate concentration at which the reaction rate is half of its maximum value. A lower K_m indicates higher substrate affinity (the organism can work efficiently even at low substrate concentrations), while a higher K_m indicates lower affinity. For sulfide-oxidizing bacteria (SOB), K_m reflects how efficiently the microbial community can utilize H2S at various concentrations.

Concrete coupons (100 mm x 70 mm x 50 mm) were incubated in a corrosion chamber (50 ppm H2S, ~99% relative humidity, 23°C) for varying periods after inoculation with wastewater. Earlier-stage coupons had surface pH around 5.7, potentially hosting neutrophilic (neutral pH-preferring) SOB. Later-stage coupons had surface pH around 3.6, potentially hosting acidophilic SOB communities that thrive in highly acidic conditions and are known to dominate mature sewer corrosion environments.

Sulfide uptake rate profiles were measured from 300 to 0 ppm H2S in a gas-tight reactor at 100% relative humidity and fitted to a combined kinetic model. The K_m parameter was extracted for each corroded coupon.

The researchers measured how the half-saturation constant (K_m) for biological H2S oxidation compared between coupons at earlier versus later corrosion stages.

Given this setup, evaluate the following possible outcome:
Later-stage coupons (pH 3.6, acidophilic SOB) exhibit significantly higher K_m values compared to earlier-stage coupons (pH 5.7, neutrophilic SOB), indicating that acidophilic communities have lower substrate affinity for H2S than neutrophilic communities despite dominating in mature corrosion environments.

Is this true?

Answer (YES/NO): NO